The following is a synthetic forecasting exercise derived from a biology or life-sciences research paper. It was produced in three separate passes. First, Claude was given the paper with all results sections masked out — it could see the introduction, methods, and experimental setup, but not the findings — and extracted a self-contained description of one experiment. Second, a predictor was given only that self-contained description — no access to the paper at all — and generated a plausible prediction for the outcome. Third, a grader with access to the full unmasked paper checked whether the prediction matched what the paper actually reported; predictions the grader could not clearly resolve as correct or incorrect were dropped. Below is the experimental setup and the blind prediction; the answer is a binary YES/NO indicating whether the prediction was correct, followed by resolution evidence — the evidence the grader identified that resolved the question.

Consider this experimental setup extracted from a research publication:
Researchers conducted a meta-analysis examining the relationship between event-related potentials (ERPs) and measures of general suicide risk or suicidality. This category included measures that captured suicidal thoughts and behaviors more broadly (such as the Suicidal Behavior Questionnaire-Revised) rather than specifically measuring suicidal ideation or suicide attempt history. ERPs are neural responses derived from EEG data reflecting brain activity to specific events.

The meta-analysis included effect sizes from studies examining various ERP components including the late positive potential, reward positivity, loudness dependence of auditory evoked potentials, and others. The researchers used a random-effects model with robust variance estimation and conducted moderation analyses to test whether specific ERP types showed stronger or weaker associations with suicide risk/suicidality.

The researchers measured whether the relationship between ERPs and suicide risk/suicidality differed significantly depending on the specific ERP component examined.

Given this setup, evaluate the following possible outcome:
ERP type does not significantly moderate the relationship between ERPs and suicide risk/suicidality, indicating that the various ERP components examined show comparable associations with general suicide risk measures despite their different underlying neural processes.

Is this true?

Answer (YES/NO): YES